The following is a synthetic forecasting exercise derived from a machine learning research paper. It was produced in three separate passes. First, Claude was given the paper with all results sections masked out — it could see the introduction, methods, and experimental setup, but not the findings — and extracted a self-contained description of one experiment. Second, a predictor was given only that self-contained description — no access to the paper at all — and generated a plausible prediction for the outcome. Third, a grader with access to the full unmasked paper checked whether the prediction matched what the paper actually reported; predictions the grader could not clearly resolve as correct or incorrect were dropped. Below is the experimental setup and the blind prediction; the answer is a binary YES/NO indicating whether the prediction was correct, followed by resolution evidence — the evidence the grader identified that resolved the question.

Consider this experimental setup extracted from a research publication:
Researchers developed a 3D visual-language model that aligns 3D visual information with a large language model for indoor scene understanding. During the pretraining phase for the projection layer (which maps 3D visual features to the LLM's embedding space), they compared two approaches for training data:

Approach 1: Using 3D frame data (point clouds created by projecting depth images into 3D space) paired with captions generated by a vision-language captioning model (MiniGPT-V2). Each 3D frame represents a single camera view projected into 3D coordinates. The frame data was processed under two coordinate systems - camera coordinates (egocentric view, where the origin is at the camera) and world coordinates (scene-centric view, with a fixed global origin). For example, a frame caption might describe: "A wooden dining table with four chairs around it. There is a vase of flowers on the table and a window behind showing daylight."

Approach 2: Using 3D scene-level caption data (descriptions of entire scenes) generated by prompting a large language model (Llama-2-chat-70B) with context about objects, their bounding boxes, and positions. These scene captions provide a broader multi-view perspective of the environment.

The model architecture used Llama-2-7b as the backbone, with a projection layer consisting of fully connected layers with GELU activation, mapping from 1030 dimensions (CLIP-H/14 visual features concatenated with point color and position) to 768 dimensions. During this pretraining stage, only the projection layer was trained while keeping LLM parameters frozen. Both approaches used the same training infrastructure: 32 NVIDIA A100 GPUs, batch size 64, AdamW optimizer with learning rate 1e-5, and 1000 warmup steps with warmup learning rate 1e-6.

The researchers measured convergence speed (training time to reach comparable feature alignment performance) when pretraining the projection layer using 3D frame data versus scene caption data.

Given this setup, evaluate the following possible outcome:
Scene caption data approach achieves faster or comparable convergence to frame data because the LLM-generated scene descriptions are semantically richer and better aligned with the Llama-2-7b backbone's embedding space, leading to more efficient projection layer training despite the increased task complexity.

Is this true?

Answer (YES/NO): NO